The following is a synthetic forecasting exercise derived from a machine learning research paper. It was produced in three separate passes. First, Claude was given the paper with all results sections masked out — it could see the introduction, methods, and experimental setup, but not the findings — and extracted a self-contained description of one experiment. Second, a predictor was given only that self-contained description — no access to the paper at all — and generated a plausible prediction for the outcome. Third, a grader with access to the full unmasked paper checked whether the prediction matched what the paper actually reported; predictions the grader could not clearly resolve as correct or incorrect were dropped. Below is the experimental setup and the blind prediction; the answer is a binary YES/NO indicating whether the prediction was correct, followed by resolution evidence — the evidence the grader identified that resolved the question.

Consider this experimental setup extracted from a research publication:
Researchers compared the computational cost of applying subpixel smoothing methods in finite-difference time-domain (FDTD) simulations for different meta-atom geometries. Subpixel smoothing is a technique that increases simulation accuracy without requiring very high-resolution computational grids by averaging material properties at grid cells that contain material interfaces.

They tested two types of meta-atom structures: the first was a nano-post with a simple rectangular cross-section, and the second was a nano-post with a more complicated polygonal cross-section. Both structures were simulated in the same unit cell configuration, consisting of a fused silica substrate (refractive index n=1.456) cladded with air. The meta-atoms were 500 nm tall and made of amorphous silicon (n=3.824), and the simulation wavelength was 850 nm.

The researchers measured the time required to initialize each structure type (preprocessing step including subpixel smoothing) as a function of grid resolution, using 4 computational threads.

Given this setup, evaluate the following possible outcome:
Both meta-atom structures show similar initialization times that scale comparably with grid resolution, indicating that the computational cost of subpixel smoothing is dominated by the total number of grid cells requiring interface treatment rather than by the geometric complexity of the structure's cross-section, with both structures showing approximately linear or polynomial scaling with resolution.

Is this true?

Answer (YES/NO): NO